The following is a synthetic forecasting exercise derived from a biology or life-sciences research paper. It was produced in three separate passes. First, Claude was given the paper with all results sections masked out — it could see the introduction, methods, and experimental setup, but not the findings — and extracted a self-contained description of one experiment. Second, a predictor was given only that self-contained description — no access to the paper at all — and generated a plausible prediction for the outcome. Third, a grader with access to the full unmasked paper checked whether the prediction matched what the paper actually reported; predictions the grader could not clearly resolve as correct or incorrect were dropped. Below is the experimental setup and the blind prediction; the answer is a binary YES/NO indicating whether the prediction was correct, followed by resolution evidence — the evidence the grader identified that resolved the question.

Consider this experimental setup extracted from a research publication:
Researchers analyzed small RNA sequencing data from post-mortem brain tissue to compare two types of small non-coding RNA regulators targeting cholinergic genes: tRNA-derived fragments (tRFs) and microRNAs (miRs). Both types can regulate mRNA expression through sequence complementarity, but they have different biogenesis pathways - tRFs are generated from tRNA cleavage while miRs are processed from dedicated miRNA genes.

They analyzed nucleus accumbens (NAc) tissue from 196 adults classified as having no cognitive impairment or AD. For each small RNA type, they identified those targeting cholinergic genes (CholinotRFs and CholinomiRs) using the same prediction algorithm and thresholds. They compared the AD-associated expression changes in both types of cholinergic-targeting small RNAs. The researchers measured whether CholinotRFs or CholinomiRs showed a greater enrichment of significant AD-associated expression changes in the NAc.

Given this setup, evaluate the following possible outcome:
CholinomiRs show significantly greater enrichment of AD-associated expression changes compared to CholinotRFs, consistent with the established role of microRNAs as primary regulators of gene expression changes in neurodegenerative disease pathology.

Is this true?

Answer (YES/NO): NO